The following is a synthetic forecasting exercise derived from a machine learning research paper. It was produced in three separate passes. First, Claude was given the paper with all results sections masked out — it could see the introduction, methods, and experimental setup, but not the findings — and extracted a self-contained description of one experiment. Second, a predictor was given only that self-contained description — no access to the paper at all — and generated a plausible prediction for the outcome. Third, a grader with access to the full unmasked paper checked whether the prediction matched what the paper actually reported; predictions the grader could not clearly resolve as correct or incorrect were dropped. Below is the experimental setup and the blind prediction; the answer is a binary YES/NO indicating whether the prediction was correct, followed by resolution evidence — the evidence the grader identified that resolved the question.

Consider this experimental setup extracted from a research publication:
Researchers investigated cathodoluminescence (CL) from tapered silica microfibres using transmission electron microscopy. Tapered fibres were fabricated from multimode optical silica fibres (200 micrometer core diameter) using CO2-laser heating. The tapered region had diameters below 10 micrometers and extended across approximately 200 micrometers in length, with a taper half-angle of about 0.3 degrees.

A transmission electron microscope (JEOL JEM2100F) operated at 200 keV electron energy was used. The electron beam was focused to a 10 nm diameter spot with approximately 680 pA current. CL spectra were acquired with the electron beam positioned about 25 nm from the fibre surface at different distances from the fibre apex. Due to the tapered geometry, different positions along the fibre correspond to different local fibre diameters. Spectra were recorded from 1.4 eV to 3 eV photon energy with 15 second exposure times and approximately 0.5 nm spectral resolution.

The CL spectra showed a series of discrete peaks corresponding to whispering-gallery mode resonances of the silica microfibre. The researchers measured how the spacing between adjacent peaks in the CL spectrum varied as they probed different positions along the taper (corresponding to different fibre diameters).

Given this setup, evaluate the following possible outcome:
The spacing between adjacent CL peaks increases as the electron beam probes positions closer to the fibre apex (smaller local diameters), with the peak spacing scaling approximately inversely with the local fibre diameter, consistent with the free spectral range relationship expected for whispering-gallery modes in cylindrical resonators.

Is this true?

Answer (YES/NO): YES